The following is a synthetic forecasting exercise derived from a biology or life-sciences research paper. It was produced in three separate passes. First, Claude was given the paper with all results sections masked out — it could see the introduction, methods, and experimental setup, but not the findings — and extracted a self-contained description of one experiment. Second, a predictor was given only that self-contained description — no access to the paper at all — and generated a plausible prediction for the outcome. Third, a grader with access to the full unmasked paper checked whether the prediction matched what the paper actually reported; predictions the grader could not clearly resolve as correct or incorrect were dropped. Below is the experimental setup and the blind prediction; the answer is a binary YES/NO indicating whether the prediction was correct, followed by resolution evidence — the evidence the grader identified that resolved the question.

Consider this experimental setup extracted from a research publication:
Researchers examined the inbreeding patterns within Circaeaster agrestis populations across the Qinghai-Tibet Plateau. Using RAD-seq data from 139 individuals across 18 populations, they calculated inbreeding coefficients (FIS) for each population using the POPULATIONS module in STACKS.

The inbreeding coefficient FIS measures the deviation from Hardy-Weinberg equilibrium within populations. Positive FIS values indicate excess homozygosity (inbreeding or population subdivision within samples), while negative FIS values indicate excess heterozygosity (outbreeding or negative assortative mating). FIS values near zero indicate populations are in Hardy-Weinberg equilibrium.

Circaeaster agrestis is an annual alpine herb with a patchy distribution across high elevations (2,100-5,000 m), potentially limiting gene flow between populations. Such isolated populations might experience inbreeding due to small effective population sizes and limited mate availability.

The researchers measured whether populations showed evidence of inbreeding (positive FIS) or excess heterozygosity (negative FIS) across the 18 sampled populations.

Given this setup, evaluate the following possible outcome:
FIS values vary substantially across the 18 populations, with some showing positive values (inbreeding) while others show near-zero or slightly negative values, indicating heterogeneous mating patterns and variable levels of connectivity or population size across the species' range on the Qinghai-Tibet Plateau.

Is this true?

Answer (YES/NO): NO